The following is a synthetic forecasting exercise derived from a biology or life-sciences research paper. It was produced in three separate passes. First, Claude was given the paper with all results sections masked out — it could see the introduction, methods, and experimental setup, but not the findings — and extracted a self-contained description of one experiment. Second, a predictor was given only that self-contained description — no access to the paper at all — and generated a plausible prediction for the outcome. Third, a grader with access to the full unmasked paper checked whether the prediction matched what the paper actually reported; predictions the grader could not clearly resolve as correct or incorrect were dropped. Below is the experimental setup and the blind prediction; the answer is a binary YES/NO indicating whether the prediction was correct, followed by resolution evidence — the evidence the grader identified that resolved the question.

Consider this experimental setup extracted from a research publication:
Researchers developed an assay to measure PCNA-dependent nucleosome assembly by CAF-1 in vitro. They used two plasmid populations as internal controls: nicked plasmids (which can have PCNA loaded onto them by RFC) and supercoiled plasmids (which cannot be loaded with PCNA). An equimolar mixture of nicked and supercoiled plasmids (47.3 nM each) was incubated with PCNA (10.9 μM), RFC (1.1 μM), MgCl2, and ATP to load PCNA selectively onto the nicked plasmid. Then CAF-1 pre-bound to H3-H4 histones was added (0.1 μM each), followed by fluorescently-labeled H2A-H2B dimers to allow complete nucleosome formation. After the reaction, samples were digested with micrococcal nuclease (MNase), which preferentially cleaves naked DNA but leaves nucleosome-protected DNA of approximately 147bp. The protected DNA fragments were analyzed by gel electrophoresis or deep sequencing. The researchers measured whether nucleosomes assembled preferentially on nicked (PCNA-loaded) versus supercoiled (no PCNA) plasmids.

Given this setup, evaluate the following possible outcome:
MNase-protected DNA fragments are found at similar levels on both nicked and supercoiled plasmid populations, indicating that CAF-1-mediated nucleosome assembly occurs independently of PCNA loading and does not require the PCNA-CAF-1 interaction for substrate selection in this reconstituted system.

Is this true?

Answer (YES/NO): NO